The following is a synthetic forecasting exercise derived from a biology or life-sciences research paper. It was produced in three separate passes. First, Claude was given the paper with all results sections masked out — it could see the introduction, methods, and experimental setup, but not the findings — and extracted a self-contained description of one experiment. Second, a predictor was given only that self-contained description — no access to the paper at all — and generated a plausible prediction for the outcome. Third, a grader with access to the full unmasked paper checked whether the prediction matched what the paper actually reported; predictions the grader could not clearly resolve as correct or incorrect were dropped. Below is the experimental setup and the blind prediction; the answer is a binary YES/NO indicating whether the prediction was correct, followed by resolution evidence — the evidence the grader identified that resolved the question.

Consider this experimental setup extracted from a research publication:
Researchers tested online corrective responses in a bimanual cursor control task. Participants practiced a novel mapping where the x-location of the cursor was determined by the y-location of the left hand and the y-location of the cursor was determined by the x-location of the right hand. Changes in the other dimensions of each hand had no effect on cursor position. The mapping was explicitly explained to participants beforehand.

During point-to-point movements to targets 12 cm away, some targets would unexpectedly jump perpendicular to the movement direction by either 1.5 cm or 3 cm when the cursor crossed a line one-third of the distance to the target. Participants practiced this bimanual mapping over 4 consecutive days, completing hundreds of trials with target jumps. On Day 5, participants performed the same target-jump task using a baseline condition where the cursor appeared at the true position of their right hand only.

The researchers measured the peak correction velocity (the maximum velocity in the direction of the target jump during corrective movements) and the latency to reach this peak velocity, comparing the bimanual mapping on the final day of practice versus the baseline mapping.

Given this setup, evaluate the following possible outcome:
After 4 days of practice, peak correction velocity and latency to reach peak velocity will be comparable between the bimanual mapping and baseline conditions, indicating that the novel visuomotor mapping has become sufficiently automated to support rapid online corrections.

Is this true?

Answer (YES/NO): NO